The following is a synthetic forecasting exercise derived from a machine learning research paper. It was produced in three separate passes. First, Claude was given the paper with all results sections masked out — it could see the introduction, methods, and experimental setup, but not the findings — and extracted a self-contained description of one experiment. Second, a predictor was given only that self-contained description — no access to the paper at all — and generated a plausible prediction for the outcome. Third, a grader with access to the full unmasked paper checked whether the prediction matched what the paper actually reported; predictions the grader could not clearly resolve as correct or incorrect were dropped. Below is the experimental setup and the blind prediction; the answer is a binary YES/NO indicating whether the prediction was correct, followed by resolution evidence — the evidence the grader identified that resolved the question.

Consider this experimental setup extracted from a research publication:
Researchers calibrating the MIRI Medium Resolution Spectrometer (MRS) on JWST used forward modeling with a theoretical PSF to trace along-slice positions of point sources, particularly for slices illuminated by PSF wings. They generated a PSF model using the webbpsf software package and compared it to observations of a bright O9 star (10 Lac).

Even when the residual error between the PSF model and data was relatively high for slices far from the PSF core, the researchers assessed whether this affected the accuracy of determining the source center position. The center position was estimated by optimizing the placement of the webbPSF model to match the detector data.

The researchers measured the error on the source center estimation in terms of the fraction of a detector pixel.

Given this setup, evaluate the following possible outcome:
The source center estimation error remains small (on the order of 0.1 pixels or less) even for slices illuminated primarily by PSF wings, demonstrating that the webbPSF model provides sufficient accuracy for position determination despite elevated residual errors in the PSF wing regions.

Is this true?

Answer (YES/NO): YES